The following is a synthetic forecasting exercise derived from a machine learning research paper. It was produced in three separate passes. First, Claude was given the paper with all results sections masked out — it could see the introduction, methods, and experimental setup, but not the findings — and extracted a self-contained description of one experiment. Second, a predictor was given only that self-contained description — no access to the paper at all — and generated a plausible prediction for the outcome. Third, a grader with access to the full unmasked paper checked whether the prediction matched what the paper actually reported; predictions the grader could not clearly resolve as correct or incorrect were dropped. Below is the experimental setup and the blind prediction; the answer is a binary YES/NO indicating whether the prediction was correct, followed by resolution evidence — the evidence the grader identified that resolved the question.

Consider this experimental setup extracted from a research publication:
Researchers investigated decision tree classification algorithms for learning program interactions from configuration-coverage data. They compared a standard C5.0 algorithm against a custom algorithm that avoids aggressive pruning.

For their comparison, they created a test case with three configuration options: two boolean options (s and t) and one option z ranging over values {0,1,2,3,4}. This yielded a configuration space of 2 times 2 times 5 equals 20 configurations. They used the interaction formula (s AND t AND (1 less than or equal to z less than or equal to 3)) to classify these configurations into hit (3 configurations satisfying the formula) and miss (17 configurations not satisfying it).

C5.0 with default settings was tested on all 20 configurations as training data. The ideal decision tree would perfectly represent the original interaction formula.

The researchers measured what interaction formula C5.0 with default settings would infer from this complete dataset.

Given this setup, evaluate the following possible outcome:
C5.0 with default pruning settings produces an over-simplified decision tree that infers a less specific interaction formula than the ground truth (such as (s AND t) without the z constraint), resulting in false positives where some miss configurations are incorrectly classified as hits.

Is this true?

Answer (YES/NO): NO